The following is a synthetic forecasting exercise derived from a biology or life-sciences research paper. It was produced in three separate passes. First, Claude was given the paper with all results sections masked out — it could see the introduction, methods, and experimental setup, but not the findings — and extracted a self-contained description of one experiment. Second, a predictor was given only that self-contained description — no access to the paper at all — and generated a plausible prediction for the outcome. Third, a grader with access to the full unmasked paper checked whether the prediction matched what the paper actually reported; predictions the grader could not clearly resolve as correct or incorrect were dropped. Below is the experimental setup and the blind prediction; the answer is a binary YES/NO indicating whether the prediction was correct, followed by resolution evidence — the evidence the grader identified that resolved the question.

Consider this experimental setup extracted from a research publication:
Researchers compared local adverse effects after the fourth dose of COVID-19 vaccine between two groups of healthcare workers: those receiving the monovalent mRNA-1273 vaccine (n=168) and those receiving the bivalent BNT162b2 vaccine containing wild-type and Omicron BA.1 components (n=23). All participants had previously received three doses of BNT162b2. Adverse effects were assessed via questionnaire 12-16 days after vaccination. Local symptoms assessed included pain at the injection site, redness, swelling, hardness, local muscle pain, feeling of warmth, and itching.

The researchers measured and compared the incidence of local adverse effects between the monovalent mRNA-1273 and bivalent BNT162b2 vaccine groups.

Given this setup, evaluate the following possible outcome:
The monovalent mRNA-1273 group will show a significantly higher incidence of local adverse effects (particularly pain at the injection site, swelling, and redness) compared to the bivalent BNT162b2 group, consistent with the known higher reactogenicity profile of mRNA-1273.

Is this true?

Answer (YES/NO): NO